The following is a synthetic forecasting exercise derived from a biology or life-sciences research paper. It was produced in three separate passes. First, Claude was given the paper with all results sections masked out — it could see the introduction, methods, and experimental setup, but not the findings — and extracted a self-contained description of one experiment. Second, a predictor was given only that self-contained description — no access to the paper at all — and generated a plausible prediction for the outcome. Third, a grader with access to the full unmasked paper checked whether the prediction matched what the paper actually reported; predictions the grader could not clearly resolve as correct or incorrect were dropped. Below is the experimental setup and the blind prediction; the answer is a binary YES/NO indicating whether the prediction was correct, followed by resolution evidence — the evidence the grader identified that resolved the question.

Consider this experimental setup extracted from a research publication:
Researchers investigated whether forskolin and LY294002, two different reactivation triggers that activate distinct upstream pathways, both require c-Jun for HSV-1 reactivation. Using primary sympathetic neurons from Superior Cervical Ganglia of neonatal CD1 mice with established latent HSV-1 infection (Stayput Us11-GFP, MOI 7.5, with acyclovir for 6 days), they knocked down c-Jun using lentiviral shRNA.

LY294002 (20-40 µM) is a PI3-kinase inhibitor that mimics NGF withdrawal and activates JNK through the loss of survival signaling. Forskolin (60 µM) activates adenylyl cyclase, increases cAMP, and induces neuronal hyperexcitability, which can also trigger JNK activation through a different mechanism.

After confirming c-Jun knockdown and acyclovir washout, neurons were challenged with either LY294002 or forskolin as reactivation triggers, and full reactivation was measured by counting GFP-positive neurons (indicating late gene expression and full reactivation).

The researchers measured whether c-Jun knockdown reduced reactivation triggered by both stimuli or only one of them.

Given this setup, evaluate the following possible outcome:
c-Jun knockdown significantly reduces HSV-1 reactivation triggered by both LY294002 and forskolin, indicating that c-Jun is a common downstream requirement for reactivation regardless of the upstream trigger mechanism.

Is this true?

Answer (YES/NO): YES